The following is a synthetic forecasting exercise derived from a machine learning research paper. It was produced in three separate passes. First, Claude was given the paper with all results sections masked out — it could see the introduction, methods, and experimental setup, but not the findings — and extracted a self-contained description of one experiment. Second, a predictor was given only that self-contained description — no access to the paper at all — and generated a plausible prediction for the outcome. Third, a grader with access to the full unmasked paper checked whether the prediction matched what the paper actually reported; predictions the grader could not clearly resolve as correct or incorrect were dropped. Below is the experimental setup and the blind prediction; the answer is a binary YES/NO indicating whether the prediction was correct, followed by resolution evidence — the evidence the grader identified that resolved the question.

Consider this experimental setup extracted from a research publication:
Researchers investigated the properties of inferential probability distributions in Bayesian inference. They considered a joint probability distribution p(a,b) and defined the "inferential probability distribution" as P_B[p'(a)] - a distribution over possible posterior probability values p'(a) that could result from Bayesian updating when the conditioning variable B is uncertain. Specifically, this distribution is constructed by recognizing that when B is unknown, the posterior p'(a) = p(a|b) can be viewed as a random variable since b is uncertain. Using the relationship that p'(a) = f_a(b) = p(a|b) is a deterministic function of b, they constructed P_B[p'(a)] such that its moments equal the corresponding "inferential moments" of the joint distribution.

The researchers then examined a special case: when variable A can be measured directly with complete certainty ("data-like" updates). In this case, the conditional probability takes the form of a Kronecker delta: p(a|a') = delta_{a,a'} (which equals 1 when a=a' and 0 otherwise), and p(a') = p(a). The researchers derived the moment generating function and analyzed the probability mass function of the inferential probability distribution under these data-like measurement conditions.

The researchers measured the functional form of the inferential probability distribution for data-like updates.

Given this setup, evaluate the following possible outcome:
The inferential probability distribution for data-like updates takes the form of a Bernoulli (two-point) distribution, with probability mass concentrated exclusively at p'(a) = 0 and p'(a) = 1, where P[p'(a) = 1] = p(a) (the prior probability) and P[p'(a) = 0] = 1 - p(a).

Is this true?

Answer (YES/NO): YES